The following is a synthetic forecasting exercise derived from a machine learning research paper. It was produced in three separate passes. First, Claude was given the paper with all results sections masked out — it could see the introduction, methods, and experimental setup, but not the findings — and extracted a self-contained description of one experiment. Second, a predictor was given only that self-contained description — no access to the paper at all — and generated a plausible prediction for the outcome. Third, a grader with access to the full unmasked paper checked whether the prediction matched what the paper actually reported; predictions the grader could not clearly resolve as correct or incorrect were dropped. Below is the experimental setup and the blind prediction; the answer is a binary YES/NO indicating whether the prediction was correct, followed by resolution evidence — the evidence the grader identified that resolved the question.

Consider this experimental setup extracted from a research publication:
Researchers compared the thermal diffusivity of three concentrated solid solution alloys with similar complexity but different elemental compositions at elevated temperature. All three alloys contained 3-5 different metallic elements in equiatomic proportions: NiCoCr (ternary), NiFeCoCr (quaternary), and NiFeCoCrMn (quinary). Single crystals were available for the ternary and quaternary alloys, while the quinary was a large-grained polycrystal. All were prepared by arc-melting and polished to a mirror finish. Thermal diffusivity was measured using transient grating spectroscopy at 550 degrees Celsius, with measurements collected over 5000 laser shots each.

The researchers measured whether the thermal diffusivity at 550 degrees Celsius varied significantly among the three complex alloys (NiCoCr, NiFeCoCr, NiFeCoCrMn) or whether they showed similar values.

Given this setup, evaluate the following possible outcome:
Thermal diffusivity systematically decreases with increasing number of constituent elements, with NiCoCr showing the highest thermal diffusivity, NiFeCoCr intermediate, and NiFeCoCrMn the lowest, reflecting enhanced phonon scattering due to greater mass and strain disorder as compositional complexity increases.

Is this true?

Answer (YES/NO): NO